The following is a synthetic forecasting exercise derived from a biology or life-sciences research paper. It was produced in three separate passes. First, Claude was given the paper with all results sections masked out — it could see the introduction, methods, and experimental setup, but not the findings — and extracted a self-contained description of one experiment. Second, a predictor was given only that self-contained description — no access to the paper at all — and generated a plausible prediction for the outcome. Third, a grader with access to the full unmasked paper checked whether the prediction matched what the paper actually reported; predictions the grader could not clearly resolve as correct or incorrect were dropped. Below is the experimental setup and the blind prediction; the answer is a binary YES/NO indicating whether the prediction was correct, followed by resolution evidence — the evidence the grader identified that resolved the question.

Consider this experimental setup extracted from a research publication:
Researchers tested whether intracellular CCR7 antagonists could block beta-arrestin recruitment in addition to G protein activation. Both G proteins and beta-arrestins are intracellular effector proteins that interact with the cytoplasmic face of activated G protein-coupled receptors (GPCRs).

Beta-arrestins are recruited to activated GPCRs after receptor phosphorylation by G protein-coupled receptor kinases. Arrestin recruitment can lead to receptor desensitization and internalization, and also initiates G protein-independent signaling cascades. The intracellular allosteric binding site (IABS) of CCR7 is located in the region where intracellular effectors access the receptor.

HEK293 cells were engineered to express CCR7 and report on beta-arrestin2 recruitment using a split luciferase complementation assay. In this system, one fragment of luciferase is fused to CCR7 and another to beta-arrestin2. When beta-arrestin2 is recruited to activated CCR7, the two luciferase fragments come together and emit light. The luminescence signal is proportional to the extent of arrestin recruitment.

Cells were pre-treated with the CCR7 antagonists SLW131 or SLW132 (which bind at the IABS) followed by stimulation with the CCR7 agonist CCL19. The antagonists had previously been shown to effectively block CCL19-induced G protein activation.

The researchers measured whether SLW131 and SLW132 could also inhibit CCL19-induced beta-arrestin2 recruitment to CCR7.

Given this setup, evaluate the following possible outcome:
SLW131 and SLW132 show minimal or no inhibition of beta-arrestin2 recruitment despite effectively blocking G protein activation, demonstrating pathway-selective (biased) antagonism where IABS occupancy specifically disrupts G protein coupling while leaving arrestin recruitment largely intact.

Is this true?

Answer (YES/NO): NO